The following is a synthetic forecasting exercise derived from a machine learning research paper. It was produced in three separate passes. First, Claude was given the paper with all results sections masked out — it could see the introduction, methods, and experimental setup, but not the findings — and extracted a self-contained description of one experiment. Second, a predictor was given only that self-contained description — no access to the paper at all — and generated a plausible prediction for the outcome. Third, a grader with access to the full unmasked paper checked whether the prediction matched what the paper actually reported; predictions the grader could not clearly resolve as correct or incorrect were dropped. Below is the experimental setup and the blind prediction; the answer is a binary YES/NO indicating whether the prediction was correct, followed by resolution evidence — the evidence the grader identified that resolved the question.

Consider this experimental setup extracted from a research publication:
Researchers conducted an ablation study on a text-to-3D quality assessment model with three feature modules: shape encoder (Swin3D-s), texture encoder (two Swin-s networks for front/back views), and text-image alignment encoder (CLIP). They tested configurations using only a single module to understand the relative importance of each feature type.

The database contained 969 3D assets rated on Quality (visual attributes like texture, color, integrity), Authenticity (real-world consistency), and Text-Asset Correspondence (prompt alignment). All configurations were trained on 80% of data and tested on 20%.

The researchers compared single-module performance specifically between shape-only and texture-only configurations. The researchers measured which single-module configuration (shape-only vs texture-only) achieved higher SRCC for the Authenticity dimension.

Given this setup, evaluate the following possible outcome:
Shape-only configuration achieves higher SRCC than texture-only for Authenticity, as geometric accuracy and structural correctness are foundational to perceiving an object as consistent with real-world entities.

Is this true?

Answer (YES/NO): NO